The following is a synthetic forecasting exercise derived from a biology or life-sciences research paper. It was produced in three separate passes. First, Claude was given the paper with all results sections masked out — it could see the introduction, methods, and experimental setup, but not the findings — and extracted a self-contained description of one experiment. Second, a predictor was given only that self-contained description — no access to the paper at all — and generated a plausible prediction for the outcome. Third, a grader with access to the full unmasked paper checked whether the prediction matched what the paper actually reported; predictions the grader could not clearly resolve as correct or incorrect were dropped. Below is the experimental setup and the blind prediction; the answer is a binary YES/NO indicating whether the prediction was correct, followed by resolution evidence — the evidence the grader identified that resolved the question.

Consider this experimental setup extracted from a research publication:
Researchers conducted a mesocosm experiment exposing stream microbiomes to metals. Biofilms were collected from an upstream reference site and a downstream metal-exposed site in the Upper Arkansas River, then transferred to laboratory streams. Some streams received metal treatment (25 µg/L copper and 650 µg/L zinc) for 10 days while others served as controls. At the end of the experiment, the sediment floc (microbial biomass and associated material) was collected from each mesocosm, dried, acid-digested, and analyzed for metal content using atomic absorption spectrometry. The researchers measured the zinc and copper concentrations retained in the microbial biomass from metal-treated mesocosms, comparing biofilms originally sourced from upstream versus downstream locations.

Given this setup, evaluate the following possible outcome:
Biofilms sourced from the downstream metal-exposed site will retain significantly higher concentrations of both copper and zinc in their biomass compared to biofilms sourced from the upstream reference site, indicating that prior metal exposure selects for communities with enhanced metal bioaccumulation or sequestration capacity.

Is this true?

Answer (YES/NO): YES